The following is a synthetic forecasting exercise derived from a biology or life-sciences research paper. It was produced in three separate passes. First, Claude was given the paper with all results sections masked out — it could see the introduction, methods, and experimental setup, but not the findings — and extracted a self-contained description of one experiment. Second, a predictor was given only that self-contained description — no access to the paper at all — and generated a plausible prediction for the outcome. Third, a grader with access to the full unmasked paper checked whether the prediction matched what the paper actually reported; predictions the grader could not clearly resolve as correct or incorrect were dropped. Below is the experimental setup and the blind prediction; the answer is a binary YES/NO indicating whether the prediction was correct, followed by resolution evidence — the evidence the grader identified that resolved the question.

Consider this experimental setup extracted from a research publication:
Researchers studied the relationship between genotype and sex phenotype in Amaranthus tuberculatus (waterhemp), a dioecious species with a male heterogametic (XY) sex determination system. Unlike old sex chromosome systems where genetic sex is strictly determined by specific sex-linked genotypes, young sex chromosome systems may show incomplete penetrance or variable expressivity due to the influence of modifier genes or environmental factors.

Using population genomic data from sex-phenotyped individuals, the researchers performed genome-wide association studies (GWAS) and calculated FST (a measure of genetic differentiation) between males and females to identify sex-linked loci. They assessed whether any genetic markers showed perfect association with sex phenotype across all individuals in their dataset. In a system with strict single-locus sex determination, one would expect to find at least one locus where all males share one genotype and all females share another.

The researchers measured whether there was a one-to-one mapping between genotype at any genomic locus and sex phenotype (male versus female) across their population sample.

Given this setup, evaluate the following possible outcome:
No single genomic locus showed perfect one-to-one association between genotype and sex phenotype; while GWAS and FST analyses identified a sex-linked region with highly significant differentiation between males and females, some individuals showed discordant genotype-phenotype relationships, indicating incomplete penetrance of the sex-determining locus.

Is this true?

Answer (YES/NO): YES